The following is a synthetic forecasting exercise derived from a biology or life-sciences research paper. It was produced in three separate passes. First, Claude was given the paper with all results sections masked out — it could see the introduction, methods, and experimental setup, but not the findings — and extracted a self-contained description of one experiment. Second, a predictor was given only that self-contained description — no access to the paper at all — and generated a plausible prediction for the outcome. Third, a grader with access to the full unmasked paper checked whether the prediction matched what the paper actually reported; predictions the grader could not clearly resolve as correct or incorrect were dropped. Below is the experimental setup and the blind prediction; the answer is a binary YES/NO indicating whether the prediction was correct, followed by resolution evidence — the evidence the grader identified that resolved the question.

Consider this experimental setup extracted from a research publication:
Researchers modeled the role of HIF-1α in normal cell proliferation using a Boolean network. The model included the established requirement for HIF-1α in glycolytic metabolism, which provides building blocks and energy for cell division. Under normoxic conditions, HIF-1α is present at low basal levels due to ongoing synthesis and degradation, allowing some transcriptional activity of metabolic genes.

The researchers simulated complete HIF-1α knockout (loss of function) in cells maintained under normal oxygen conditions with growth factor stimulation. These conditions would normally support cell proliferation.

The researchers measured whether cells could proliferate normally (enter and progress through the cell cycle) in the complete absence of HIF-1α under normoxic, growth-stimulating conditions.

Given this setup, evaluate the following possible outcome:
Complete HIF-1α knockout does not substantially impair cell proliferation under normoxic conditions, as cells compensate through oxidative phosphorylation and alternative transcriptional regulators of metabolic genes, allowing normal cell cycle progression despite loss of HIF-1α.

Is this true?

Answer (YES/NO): NO